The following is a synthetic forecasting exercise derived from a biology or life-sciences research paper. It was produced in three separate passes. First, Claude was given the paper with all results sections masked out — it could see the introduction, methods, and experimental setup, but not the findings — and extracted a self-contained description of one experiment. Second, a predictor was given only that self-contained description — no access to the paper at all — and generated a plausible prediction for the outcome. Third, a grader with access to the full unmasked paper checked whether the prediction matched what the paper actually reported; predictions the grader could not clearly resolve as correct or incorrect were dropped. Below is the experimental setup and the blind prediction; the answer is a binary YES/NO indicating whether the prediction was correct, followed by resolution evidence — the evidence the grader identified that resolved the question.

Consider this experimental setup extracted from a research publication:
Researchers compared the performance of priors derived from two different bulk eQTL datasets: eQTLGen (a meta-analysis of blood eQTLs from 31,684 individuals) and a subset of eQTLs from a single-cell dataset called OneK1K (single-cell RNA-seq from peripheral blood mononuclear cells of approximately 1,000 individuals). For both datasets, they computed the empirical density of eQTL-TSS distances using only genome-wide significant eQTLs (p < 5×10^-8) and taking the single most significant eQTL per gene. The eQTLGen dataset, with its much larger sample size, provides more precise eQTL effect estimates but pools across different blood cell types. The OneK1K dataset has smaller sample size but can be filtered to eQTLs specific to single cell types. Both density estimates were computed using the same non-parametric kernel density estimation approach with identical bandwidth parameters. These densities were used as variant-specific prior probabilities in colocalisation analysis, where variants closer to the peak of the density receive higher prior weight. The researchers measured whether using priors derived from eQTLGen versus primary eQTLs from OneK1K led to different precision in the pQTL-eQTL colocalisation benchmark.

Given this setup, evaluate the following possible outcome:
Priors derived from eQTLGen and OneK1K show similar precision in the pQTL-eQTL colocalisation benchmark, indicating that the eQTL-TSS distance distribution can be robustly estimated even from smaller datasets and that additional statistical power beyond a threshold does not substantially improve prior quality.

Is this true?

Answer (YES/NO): YES